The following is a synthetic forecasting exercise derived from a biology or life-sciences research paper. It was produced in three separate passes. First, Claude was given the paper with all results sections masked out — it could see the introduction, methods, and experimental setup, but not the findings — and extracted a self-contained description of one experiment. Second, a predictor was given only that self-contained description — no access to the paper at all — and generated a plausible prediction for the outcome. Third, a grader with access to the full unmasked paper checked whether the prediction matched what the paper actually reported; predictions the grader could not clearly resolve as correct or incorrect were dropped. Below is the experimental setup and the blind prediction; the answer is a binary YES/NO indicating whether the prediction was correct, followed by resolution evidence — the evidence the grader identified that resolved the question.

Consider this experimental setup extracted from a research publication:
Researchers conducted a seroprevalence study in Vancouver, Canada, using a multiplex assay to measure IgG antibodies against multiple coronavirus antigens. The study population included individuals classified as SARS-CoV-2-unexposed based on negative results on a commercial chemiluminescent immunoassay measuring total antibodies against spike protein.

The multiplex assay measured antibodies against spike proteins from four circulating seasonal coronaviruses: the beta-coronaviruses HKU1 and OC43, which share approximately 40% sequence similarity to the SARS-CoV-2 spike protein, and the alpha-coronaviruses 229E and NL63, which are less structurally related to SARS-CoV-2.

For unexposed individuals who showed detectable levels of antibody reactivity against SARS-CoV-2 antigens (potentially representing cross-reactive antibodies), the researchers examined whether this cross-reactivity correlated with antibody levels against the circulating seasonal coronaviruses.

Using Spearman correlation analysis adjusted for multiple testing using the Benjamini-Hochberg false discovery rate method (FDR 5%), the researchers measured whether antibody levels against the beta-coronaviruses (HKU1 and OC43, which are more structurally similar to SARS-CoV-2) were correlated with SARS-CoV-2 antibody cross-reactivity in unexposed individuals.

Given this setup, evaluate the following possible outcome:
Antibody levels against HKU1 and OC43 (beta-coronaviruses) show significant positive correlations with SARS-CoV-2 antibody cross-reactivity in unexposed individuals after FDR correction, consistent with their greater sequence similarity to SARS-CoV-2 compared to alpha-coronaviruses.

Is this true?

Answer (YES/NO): NO